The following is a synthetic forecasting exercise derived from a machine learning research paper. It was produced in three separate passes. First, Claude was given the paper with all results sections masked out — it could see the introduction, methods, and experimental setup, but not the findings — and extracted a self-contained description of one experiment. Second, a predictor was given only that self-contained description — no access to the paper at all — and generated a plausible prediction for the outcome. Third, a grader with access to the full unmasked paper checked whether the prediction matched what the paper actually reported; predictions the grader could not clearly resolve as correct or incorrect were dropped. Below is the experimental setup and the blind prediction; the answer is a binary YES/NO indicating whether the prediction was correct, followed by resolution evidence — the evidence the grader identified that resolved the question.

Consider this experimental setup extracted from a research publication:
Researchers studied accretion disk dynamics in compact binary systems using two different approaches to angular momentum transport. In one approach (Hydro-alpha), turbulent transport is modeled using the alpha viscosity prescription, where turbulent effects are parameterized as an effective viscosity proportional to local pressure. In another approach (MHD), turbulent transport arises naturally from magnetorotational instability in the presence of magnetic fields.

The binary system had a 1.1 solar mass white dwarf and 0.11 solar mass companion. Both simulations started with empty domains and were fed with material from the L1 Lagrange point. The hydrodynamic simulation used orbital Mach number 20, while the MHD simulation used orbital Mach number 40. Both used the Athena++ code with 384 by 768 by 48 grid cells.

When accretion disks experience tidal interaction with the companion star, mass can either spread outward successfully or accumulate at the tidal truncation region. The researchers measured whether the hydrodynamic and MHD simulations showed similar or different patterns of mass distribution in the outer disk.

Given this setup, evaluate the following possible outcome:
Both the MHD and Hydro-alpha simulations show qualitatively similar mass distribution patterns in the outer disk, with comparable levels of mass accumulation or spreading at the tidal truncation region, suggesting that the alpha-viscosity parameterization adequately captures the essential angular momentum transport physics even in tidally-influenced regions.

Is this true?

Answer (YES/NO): NO